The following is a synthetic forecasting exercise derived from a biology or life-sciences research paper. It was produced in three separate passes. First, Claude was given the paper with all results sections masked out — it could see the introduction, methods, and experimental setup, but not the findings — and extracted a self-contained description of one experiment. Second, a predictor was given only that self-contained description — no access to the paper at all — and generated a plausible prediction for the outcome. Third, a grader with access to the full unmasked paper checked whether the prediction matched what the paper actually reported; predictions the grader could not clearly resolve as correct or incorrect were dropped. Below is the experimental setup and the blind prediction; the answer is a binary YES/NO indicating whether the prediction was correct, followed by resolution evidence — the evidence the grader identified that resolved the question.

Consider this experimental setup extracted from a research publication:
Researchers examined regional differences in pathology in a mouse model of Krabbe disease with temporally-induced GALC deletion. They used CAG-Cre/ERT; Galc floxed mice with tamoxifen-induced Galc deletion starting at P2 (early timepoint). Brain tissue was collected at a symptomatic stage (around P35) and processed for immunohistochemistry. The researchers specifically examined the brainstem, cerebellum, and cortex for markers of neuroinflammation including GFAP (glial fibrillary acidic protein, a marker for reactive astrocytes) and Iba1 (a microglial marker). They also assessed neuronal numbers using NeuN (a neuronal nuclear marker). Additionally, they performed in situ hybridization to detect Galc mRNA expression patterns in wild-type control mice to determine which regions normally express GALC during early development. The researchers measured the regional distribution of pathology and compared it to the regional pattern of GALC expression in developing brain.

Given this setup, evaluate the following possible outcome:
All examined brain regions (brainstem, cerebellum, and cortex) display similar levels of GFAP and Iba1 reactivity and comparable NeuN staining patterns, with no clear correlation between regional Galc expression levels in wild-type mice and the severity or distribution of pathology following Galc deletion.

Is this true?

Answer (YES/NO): NO